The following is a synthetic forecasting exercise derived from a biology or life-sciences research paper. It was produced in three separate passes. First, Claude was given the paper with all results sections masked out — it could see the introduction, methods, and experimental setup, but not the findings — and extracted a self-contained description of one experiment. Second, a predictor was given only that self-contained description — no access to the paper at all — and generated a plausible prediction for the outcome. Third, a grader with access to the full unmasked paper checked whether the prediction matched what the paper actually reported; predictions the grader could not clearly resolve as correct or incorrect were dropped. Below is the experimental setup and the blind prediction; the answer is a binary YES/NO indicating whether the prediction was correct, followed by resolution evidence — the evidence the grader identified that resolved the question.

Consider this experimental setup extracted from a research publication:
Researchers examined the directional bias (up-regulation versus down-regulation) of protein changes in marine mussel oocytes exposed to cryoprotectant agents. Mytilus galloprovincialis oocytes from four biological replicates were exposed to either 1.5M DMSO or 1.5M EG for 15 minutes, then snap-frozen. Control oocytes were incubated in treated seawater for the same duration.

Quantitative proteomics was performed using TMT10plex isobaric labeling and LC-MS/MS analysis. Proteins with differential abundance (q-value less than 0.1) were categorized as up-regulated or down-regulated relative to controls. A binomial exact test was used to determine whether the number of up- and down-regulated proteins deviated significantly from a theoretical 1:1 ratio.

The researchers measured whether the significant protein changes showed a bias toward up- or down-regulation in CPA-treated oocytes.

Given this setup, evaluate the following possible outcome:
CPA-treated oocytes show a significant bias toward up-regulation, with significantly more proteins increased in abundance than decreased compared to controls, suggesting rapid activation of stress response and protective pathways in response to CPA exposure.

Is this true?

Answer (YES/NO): YES